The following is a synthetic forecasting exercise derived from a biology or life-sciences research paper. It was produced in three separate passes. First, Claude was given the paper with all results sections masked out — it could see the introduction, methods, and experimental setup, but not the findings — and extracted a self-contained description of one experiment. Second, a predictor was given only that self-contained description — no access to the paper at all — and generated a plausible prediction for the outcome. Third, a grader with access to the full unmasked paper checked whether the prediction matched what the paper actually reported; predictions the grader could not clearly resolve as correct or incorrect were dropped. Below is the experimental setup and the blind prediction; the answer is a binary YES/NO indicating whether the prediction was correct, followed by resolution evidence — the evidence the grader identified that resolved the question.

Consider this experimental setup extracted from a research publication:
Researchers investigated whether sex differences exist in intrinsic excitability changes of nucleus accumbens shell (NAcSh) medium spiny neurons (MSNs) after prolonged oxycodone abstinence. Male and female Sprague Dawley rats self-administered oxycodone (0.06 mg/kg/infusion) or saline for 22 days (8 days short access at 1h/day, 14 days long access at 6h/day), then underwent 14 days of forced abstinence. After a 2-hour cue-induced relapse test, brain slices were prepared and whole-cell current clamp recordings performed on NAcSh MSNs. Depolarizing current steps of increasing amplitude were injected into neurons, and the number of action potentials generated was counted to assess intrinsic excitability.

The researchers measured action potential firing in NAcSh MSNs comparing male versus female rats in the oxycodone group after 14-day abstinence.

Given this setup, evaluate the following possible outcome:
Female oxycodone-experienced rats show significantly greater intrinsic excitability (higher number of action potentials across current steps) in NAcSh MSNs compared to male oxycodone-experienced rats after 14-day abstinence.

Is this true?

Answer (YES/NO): NO